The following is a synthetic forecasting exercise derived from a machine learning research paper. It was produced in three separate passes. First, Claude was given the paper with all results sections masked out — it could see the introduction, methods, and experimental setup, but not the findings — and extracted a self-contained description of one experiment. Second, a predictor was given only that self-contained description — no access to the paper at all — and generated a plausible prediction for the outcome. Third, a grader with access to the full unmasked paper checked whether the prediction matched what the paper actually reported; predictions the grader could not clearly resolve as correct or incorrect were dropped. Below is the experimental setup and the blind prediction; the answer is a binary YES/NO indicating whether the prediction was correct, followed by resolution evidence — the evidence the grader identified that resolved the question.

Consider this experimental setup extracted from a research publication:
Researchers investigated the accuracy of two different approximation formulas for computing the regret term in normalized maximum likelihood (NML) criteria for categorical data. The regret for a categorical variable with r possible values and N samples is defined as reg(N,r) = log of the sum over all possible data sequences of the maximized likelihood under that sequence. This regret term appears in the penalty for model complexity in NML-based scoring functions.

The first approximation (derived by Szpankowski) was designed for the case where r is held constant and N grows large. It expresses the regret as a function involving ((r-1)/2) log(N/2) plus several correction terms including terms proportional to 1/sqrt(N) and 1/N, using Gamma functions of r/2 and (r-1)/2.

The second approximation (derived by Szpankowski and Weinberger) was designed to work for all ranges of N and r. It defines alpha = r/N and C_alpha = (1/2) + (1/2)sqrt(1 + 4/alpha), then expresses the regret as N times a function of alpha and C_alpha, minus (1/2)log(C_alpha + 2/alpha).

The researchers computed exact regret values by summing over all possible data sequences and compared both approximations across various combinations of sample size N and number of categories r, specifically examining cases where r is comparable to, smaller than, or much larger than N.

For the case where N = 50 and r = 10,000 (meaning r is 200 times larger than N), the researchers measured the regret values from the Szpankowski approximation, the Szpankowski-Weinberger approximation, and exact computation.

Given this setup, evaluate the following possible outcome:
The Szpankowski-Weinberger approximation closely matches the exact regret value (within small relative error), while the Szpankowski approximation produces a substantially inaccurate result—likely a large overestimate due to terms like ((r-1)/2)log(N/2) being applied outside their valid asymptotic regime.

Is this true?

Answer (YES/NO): YES